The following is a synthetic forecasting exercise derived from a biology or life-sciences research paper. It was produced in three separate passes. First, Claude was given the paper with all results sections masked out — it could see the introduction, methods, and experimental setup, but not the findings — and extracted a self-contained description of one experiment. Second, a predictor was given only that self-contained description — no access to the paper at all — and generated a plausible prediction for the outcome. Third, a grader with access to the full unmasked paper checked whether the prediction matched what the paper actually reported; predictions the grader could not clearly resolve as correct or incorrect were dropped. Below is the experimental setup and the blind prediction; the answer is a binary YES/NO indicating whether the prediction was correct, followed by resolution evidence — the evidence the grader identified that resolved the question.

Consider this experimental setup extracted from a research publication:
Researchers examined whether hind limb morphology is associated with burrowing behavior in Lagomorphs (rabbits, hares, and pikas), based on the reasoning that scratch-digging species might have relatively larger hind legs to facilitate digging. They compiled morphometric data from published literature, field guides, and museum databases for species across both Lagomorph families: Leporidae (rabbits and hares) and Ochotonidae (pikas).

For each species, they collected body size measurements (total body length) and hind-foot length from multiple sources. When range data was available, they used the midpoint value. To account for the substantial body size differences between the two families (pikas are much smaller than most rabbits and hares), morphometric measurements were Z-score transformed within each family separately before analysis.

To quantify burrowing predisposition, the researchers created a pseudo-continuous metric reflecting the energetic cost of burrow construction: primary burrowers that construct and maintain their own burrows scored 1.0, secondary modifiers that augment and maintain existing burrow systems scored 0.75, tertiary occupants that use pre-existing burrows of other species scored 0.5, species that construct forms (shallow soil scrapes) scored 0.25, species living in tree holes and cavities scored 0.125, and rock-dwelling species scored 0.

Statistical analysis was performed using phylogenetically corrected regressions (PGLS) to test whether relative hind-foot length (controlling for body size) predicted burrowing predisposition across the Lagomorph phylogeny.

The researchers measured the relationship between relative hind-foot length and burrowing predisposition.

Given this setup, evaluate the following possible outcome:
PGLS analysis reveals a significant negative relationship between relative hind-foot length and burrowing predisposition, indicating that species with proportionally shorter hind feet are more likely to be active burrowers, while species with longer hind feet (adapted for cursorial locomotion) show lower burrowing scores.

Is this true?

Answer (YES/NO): NO